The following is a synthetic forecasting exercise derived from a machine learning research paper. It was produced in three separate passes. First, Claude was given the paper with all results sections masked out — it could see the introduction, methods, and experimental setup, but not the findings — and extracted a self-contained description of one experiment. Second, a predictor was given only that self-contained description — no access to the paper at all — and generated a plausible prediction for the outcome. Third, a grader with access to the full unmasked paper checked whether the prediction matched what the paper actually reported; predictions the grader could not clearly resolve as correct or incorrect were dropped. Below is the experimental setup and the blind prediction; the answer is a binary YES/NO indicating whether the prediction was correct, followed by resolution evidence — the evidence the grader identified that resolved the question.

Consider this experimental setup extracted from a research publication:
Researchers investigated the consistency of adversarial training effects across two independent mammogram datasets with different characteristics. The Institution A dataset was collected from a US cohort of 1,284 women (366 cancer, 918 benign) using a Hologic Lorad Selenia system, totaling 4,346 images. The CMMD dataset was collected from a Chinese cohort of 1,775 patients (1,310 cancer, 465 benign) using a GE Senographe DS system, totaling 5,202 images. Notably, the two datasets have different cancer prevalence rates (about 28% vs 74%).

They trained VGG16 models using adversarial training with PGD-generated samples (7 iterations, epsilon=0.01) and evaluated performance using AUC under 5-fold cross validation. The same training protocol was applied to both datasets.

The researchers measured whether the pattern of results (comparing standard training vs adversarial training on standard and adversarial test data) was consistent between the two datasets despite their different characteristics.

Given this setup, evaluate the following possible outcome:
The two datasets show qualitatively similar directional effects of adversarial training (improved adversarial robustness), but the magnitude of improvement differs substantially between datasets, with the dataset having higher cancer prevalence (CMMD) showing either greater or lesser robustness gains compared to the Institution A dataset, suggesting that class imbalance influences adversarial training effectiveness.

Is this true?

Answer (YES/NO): NO